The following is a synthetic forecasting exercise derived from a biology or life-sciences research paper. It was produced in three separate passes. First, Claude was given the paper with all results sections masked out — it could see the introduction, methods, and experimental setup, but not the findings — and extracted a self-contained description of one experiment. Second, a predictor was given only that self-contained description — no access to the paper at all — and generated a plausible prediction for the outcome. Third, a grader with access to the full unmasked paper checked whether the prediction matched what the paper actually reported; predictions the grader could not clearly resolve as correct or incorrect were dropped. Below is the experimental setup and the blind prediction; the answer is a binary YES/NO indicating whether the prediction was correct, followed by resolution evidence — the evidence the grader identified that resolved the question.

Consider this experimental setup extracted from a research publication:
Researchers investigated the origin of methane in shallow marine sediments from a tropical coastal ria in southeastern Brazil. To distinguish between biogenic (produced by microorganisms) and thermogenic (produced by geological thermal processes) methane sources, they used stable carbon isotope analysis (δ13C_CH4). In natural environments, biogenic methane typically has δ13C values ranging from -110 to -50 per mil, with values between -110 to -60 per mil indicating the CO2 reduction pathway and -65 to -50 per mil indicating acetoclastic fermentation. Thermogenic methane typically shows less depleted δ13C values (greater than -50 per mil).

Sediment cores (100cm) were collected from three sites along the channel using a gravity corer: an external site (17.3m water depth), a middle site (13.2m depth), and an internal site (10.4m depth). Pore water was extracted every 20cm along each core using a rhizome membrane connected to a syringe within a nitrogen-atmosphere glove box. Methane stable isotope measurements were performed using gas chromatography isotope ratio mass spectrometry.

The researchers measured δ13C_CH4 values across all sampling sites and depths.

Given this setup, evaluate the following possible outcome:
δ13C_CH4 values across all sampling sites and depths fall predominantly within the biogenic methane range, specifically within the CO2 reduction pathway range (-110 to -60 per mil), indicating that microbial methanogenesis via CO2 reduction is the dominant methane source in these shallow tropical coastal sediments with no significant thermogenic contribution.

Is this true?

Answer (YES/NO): NO